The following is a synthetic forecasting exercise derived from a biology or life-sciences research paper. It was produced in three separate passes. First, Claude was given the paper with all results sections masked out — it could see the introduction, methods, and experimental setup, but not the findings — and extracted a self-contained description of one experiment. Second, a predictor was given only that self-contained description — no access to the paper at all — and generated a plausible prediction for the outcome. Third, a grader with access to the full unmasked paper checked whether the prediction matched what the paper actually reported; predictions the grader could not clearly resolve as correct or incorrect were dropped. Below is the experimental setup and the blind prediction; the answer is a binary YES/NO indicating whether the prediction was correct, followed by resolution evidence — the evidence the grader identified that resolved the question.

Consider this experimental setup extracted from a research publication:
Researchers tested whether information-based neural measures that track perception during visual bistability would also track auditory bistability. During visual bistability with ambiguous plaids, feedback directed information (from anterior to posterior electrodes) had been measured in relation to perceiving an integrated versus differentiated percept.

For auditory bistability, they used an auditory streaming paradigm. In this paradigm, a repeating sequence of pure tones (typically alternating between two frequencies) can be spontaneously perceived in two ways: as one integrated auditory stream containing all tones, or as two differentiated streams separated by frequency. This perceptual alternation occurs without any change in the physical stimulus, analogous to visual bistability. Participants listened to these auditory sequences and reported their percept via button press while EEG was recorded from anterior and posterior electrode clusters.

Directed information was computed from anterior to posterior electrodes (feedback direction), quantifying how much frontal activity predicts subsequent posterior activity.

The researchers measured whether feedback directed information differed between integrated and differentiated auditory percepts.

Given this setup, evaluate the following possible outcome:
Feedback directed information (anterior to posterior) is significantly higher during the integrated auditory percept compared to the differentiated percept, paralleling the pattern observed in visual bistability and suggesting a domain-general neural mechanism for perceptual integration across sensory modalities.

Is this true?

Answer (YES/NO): YES